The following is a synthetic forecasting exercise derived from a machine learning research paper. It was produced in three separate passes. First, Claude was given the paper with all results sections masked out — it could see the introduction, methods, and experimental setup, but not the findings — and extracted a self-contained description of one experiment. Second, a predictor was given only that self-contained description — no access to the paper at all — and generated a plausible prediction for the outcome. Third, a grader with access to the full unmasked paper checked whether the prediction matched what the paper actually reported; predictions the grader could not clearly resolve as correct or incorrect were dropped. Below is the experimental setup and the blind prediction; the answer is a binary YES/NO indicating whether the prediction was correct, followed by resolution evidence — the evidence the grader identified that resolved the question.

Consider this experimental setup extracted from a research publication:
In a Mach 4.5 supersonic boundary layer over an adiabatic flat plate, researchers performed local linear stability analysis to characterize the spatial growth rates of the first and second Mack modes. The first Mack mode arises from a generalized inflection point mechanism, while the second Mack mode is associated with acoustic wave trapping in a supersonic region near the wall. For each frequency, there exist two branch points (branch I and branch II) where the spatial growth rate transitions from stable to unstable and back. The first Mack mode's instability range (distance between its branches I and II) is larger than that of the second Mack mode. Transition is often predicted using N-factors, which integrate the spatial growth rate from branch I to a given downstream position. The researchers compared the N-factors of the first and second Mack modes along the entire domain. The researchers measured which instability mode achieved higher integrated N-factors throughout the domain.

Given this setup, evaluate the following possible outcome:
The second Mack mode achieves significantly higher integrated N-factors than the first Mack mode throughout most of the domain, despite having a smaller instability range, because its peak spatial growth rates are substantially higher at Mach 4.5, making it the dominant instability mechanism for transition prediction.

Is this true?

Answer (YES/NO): YES